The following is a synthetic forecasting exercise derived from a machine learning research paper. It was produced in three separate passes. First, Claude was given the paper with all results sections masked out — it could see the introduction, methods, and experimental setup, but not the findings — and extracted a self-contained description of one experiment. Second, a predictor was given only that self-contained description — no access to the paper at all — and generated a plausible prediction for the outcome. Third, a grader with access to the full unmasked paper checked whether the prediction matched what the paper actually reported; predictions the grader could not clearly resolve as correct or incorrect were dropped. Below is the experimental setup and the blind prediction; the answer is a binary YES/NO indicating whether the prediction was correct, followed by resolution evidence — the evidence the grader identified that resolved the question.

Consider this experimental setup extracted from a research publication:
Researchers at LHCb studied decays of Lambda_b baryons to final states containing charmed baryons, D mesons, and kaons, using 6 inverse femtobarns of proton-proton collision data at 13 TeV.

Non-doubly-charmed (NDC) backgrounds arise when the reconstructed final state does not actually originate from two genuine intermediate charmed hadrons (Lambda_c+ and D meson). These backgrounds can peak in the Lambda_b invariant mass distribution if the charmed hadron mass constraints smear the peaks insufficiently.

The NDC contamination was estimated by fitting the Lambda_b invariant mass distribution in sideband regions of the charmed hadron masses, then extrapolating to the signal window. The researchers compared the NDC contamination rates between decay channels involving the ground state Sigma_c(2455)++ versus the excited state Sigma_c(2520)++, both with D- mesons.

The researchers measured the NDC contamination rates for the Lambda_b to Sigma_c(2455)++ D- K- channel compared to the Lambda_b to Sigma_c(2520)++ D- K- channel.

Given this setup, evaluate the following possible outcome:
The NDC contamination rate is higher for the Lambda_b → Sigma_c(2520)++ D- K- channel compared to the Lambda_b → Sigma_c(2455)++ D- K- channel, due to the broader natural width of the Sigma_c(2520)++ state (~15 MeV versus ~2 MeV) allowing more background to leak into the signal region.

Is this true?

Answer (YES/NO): YES